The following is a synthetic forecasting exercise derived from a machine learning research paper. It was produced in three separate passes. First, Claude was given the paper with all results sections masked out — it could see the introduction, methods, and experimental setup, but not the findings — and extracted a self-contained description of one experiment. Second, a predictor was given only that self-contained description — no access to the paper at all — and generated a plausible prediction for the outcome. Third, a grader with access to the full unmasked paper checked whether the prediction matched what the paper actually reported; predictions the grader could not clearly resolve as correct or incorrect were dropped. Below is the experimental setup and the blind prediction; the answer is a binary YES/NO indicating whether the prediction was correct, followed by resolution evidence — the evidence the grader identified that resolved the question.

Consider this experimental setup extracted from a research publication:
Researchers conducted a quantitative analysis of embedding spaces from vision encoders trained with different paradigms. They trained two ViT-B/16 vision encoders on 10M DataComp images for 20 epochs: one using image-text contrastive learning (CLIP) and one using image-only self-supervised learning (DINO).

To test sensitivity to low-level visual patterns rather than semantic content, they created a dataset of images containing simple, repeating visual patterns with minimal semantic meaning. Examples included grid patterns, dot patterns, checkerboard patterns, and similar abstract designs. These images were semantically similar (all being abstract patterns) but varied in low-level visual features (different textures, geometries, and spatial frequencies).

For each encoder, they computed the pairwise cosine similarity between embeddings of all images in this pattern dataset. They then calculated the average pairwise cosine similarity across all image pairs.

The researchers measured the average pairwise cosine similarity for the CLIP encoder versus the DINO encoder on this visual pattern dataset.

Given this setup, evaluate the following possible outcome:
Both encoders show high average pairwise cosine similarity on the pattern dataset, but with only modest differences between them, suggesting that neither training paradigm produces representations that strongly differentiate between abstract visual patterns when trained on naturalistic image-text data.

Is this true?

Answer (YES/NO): NO